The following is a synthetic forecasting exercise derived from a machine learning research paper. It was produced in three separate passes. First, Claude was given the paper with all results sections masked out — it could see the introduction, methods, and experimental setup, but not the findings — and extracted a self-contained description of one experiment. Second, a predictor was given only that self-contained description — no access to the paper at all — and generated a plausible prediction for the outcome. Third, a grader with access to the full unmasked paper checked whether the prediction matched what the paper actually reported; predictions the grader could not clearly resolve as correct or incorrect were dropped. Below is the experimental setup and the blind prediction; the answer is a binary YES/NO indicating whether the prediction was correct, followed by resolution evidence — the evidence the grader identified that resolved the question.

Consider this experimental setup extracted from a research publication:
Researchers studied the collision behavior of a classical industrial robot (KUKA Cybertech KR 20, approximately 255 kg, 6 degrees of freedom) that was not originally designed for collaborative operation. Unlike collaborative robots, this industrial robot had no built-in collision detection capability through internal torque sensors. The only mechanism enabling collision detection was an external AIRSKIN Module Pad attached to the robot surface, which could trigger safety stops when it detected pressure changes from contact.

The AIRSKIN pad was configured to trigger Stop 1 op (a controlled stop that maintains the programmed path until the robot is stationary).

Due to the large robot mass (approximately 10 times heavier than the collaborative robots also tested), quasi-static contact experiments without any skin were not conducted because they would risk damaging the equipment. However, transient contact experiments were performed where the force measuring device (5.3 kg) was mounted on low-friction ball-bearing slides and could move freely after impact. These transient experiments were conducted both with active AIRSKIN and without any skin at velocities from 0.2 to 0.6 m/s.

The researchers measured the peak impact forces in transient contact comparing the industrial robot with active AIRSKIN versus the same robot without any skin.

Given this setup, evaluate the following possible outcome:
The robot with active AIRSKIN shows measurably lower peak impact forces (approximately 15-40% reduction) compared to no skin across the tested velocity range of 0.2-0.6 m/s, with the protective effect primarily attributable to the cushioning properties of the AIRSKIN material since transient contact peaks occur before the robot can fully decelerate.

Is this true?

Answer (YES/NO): NO